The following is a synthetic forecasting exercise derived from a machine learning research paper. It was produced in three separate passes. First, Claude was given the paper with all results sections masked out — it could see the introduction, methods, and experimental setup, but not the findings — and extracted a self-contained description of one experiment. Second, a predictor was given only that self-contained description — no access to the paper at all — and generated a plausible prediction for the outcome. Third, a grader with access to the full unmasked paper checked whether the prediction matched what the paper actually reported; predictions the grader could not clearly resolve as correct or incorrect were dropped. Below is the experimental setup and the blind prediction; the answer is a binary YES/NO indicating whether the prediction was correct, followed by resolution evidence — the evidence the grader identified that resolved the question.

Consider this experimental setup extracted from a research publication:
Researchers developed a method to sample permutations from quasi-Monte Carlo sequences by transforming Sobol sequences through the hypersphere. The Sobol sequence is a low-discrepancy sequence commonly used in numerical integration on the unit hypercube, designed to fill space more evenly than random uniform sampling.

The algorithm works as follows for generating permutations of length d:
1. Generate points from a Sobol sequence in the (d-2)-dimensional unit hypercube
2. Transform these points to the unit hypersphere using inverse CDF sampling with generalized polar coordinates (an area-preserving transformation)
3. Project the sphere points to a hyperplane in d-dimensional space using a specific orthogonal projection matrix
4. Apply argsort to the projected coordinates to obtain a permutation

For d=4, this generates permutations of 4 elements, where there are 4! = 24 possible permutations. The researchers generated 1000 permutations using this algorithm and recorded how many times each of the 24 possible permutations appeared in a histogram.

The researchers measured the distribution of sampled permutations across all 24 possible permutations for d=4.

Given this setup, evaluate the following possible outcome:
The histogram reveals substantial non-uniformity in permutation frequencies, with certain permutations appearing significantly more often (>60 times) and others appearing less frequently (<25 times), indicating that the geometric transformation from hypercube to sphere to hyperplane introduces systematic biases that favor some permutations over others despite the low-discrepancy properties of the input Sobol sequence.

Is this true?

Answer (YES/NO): NO